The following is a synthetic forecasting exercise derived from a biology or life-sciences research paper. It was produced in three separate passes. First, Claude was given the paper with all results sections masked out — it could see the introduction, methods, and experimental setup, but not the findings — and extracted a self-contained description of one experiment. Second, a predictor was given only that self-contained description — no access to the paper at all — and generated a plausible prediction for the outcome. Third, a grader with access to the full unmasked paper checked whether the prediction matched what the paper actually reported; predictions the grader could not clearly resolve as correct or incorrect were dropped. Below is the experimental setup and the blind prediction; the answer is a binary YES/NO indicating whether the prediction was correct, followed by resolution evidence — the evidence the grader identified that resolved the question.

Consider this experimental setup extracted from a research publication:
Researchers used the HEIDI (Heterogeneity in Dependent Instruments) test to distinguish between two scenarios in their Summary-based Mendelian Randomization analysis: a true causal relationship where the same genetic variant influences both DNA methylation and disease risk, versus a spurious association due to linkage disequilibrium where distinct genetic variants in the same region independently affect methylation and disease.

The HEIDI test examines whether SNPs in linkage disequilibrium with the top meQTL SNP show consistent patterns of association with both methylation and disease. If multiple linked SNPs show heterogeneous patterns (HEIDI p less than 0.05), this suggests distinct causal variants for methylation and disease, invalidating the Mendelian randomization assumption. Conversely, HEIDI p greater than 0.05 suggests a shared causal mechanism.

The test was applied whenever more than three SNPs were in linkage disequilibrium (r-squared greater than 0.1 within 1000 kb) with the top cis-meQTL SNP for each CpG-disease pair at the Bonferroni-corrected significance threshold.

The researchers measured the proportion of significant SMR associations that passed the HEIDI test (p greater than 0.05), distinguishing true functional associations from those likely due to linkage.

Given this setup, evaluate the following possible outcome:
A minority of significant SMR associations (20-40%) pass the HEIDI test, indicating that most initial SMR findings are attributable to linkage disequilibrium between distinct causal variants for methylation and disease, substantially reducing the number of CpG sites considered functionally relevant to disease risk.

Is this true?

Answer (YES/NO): NO